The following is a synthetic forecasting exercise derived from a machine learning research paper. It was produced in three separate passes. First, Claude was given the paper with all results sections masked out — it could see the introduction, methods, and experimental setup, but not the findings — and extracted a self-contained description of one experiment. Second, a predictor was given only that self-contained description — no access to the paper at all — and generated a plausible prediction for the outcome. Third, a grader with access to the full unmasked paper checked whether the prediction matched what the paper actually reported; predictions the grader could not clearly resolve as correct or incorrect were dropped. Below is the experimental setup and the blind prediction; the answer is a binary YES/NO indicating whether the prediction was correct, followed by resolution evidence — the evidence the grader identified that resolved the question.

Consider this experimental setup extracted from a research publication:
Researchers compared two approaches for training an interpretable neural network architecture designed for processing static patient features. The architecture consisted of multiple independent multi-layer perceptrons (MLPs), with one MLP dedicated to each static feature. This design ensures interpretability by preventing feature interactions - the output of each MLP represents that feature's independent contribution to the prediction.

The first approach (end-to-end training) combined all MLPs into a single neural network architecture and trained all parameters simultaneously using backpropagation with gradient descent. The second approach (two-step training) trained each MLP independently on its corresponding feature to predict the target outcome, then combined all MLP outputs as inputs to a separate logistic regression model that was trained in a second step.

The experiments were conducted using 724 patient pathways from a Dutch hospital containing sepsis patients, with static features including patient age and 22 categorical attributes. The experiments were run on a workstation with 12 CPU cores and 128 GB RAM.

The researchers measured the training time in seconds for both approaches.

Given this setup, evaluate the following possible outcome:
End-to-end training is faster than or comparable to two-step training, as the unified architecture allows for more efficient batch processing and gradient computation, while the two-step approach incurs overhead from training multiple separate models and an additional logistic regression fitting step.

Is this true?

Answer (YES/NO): YES